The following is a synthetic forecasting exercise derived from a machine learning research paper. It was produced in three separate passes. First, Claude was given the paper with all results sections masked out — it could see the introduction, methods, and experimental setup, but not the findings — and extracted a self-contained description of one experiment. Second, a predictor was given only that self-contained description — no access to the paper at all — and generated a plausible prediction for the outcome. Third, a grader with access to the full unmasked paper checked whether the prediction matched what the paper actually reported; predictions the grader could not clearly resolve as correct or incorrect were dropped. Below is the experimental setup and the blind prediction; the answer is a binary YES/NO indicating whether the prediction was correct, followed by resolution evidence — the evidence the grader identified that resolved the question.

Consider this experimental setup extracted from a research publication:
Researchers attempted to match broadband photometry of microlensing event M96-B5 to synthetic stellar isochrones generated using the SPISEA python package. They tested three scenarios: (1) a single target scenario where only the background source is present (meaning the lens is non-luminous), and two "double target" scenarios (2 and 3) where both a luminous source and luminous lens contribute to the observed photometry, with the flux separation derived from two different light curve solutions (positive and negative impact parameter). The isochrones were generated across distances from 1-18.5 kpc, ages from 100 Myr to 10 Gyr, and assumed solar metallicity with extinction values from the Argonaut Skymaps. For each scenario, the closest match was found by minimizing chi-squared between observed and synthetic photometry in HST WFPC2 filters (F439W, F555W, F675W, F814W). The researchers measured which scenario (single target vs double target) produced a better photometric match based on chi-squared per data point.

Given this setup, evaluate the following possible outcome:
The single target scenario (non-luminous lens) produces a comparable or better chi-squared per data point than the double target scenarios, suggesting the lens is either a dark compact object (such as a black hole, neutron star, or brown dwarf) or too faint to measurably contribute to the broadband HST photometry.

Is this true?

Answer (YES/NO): NO